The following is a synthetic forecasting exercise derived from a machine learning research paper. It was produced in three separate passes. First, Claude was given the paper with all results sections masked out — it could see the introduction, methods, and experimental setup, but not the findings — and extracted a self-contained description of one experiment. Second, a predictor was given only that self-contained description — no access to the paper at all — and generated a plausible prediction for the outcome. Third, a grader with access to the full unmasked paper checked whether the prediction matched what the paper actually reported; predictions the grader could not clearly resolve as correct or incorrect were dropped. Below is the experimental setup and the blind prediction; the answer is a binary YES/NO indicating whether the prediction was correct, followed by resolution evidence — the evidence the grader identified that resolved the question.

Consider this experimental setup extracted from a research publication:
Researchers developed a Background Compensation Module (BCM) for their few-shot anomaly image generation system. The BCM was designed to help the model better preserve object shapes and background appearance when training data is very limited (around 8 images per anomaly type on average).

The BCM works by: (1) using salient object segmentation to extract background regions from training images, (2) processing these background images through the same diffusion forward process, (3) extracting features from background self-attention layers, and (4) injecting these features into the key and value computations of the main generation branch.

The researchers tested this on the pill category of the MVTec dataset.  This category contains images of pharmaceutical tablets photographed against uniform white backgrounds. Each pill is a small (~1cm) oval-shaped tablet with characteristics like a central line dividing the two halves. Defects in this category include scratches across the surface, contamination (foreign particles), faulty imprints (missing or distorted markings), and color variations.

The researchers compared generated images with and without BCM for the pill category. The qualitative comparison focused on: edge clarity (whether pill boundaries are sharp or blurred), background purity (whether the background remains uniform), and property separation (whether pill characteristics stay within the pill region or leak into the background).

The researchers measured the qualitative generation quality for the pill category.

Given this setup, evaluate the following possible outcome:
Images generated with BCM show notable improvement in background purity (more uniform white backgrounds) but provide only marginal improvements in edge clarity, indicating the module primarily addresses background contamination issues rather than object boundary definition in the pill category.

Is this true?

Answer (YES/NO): NO